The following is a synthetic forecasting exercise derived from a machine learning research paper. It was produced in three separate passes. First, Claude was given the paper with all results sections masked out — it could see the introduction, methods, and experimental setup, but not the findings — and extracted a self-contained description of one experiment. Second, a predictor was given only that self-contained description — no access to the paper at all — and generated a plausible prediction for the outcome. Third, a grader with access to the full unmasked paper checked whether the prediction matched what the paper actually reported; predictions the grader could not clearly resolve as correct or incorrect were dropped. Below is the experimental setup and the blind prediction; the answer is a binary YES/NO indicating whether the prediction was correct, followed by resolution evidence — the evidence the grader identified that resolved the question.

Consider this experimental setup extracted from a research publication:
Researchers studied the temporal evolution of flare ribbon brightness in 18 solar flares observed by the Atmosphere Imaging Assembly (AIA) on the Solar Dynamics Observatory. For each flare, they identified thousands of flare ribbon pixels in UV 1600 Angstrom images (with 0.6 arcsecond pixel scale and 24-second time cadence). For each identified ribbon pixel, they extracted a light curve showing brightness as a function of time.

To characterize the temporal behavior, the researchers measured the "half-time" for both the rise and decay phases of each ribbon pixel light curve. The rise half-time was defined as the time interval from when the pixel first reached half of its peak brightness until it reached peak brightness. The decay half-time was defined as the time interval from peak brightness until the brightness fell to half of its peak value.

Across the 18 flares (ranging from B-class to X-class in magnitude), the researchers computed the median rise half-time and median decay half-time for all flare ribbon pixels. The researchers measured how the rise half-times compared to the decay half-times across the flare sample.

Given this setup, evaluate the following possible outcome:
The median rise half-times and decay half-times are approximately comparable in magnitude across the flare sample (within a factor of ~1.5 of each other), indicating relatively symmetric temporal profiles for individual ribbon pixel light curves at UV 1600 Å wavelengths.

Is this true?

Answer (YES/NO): NO